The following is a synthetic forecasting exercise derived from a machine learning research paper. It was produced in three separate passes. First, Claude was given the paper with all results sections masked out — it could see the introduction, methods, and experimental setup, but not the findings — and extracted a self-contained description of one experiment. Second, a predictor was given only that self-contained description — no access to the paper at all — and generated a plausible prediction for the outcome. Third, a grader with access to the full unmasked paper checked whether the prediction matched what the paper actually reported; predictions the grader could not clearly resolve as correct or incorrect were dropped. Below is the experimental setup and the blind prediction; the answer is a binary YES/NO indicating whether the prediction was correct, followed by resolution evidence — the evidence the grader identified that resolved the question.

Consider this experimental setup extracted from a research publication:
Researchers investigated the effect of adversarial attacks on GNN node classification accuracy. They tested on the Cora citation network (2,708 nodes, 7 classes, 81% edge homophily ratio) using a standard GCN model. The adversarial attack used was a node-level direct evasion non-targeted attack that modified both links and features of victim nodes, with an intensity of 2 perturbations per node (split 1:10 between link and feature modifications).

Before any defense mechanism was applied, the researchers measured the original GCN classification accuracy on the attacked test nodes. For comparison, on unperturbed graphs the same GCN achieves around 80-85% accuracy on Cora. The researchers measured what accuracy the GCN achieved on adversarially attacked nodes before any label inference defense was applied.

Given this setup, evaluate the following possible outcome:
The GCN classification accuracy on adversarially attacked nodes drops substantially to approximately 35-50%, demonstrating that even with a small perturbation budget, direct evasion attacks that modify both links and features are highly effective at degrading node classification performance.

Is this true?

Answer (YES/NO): NO